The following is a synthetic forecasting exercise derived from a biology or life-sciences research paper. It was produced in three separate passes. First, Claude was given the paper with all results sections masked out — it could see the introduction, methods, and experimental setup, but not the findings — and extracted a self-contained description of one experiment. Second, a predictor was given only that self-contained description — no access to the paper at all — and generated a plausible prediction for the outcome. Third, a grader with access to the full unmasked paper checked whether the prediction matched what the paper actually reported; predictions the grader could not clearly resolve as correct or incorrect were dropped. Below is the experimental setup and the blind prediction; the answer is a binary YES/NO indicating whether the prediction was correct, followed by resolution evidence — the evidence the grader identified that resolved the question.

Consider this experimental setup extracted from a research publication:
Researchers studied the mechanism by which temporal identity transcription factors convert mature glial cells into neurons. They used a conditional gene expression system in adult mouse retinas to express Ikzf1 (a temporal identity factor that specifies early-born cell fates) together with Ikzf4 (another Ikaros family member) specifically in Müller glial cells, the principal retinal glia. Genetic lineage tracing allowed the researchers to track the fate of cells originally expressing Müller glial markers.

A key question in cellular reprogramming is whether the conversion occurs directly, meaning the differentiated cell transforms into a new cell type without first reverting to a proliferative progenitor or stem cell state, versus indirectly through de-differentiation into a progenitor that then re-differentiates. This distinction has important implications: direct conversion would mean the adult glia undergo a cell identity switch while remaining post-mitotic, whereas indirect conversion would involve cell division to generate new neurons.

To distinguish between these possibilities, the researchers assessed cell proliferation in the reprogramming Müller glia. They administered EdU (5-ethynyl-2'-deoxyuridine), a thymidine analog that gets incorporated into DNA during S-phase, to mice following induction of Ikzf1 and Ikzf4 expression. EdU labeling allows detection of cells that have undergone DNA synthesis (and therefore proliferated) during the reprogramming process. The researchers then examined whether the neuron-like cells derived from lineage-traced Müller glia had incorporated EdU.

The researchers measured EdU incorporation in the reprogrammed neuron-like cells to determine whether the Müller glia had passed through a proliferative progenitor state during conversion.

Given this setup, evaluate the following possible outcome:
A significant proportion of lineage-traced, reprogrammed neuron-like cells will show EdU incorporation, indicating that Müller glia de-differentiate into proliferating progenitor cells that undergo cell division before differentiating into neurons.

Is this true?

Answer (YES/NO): NO